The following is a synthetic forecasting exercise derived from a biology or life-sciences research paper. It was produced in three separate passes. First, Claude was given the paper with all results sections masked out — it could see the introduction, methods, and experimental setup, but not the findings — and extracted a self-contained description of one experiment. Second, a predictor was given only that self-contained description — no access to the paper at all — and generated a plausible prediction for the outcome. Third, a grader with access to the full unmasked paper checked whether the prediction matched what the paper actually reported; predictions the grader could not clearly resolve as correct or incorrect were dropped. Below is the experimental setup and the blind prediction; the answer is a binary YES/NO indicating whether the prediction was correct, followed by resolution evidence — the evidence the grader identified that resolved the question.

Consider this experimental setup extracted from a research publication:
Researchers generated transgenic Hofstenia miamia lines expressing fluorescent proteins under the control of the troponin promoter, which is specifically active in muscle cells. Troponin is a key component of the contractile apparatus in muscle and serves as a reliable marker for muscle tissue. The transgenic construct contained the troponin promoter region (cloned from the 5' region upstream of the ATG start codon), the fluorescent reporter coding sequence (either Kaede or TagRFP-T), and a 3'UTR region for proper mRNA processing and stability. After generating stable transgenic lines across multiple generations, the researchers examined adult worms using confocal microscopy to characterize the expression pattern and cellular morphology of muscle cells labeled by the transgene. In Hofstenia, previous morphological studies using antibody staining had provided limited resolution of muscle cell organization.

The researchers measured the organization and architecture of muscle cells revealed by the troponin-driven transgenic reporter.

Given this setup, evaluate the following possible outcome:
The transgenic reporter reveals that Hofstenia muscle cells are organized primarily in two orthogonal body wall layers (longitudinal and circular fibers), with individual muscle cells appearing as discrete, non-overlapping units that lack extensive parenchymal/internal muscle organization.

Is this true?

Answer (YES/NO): NO